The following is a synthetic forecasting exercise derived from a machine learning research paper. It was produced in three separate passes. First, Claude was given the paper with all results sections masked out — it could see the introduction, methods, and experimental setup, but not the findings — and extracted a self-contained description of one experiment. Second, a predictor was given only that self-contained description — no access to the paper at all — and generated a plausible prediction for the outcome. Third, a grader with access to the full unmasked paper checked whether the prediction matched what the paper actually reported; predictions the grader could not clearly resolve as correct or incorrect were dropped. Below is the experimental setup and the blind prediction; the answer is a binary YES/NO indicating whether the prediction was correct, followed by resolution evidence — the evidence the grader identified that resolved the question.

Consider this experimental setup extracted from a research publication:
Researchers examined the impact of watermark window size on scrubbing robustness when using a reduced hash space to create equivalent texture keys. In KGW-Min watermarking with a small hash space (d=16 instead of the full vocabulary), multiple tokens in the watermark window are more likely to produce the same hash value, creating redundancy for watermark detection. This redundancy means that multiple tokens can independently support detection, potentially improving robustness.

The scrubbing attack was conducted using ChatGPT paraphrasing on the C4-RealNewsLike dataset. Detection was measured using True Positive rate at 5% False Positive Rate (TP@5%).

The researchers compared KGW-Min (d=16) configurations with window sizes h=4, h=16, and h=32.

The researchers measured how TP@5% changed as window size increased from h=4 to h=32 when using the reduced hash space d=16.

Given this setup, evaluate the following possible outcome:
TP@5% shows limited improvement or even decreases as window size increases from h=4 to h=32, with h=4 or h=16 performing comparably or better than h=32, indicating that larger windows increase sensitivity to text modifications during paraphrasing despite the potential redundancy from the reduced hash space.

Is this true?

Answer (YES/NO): YES